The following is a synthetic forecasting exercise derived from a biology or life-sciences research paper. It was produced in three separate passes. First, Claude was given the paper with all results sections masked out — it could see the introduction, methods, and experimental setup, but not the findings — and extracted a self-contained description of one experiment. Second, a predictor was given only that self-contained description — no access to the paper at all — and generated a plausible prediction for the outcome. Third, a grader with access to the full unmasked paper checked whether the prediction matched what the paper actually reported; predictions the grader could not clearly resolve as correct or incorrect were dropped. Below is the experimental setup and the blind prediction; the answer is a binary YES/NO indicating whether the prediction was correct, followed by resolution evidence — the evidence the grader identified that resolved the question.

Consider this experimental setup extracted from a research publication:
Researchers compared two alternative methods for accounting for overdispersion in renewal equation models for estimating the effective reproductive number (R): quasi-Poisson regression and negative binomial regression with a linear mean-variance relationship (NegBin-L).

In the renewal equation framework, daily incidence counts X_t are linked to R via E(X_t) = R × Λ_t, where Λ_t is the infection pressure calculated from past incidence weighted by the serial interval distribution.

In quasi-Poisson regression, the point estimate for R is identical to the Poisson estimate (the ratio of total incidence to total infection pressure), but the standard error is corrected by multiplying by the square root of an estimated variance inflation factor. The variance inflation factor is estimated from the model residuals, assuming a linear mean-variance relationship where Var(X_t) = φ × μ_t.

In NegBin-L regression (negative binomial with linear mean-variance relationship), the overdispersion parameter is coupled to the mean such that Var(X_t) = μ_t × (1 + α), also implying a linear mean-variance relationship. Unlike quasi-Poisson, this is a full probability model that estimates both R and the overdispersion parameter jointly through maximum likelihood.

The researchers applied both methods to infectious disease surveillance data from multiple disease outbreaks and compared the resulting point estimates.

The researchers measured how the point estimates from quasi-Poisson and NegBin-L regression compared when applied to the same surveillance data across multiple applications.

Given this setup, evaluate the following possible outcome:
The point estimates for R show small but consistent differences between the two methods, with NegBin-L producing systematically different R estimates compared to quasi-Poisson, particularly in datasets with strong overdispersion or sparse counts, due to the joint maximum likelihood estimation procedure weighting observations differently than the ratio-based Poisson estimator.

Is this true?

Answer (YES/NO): NO